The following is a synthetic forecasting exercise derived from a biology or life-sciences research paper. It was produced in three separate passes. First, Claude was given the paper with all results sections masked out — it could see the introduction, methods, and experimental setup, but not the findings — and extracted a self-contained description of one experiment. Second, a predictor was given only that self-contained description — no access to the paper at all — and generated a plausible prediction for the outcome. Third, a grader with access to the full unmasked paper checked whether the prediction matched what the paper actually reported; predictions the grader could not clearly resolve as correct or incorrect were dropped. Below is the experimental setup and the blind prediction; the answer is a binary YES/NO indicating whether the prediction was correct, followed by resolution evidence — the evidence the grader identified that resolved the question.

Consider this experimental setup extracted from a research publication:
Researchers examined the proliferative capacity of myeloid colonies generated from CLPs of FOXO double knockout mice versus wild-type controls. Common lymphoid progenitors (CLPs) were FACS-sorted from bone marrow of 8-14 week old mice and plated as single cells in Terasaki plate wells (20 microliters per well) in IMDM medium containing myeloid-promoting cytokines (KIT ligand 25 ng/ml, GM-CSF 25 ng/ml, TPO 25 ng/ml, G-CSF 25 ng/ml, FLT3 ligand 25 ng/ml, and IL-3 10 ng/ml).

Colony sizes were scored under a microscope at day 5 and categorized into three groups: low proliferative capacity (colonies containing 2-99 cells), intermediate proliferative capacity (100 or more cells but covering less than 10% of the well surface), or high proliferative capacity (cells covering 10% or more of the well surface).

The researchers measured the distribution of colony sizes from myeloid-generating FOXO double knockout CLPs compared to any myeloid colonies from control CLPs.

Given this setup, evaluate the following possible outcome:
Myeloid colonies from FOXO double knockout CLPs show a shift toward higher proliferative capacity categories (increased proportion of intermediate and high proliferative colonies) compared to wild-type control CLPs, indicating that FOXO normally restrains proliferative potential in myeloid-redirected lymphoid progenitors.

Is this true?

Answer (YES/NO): NO